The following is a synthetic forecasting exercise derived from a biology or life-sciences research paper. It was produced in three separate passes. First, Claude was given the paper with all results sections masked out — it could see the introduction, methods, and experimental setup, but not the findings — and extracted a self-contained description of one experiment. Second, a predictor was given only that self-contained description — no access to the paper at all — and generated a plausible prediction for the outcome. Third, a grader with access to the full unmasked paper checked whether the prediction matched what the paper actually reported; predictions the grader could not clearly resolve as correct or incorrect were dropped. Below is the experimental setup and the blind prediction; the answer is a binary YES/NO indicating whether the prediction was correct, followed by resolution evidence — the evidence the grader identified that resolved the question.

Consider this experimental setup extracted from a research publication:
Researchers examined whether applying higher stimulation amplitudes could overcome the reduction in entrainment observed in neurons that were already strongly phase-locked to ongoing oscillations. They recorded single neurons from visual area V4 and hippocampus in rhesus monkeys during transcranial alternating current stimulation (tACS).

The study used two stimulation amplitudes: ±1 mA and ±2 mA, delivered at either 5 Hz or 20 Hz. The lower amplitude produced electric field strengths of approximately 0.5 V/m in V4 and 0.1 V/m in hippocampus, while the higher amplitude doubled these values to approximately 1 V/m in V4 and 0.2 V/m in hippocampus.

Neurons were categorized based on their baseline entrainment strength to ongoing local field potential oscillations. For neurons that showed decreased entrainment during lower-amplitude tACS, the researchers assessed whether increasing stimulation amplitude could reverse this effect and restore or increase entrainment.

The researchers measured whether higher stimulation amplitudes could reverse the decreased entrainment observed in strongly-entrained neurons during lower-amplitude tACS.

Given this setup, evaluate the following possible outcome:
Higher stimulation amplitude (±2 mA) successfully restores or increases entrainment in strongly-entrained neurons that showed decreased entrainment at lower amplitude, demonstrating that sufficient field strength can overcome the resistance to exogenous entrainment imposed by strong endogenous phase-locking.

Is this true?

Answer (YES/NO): YES